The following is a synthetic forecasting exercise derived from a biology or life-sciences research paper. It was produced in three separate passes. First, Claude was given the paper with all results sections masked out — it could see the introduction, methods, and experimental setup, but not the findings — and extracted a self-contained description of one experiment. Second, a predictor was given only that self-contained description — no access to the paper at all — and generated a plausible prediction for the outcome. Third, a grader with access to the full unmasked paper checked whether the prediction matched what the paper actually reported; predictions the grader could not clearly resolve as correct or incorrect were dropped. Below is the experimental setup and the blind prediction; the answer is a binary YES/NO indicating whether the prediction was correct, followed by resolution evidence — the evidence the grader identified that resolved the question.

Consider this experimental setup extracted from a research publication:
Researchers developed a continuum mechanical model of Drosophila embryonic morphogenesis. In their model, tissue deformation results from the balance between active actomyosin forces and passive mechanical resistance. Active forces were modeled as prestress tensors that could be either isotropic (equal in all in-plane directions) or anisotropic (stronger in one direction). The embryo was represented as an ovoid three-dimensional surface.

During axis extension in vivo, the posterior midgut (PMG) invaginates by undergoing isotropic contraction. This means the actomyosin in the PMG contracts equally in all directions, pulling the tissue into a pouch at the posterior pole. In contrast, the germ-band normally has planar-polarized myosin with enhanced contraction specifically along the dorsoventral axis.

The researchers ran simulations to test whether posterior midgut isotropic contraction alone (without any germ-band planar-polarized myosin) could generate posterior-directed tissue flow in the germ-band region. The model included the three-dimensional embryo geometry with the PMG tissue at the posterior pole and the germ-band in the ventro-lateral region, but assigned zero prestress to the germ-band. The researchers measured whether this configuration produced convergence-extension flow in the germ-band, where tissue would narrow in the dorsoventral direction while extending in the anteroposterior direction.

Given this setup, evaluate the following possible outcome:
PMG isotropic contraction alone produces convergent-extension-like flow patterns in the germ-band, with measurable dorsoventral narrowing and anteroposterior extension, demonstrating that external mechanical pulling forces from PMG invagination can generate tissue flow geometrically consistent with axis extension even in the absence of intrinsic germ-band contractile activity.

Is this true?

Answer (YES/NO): NO